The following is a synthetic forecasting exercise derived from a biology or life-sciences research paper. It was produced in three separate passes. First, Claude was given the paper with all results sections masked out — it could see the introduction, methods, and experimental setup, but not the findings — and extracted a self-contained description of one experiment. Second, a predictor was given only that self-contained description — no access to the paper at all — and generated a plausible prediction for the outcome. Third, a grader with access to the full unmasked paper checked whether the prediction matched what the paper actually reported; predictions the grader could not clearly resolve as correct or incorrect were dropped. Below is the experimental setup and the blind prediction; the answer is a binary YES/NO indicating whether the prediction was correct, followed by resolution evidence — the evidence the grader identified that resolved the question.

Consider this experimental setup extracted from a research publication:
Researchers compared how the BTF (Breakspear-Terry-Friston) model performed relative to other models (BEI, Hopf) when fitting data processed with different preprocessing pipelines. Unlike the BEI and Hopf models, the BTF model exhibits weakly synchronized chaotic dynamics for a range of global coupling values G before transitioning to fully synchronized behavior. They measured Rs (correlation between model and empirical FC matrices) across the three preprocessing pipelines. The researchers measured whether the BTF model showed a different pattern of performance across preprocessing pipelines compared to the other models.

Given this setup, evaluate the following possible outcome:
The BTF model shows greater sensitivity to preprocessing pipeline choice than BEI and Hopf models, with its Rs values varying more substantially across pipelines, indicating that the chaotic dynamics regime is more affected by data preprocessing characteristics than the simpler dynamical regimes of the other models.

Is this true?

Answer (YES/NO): NO